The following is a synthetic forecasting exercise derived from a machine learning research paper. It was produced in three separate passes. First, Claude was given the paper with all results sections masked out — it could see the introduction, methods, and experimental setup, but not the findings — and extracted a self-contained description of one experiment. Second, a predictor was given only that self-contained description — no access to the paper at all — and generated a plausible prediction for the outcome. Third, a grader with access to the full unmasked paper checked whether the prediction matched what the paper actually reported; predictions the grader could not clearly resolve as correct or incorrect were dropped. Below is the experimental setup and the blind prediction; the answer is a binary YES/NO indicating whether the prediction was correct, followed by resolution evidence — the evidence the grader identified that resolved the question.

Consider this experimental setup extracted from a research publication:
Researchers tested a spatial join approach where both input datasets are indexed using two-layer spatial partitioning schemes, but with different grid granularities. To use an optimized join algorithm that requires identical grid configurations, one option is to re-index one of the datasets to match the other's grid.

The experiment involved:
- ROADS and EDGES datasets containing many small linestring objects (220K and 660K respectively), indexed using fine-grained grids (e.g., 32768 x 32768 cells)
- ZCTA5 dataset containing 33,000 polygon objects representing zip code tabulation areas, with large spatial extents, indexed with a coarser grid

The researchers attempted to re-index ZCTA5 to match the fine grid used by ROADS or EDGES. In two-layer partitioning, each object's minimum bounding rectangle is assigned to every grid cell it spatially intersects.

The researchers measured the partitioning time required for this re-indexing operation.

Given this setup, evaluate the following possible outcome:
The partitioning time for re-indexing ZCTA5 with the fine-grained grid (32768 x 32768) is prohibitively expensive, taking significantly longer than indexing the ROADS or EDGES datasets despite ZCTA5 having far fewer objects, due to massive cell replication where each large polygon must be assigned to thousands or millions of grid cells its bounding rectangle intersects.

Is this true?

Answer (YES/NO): YES